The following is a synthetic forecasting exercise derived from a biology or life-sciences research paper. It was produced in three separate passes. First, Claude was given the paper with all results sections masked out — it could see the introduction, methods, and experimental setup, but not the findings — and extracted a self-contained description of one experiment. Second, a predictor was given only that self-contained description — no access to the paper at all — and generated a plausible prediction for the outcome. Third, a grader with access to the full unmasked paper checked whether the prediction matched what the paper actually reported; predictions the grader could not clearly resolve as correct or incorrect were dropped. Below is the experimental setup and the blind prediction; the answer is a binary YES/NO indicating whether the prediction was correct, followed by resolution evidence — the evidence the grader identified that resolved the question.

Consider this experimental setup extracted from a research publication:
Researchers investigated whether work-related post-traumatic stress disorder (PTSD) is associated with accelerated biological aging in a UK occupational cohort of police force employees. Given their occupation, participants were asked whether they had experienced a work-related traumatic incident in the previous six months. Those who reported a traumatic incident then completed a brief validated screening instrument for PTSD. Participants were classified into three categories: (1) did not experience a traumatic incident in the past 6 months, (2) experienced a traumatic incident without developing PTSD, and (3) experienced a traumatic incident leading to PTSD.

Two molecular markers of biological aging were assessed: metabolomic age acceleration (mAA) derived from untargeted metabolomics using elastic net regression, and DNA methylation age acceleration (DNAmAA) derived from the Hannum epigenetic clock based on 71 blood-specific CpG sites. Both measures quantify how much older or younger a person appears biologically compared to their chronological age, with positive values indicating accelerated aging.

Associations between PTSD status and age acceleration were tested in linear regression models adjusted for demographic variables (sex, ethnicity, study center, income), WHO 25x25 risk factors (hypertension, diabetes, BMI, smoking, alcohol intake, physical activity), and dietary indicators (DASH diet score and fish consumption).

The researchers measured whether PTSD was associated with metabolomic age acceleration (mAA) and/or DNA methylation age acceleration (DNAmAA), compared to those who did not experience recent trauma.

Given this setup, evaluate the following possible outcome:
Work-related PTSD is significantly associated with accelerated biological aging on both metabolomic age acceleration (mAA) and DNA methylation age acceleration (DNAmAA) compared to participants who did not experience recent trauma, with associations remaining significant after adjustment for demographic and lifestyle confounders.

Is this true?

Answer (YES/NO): NO